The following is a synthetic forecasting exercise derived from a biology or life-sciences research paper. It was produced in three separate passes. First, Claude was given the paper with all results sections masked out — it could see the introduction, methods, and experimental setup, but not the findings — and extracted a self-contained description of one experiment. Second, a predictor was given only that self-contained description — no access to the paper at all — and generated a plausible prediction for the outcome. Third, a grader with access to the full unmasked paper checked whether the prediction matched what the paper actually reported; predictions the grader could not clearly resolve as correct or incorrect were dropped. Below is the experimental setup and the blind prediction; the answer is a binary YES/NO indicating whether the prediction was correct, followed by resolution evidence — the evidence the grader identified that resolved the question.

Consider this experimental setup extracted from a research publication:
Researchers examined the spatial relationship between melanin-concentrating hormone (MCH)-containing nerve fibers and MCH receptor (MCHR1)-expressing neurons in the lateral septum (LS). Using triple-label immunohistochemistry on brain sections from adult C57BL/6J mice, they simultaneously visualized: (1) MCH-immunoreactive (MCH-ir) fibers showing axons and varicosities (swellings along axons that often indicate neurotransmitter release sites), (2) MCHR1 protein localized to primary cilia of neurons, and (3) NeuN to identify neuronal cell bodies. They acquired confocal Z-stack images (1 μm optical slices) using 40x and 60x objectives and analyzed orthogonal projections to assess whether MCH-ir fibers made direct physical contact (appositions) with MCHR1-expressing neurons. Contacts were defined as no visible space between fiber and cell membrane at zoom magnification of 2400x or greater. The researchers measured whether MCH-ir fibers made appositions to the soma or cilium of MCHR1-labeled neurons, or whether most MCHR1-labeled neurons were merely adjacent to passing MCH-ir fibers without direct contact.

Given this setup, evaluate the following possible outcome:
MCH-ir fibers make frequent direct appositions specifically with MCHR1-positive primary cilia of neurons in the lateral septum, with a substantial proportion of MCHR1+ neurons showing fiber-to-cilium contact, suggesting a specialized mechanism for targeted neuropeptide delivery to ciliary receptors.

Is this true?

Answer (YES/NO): NO